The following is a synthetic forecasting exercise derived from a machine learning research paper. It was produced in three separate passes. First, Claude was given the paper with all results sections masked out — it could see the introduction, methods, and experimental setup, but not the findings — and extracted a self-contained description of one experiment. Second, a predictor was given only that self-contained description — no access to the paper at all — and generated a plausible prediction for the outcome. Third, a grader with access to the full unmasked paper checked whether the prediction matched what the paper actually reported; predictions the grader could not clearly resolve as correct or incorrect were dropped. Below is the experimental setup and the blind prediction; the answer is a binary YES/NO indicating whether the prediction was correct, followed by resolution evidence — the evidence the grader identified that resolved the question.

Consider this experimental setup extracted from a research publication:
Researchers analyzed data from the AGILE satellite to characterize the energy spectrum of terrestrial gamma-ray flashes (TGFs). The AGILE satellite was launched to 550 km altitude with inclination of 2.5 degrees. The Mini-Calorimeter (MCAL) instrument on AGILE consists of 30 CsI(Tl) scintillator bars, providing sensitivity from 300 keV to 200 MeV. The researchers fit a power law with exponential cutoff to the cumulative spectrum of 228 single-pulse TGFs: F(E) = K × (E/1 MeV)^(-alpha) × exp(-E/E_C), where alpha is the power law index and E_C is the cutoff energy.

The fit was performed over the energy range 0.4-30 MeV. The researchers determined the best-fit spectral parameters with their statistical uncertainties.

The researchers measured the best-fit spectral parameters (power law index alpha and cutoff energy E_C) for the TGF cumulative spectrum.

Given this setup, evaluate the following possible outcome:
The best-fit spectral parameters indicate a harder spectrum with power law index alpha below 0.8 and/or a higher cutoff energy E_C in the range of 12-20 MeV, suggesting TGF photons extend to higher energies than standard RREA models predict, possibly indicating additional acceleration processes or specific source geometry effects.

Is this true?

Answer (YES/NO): NO